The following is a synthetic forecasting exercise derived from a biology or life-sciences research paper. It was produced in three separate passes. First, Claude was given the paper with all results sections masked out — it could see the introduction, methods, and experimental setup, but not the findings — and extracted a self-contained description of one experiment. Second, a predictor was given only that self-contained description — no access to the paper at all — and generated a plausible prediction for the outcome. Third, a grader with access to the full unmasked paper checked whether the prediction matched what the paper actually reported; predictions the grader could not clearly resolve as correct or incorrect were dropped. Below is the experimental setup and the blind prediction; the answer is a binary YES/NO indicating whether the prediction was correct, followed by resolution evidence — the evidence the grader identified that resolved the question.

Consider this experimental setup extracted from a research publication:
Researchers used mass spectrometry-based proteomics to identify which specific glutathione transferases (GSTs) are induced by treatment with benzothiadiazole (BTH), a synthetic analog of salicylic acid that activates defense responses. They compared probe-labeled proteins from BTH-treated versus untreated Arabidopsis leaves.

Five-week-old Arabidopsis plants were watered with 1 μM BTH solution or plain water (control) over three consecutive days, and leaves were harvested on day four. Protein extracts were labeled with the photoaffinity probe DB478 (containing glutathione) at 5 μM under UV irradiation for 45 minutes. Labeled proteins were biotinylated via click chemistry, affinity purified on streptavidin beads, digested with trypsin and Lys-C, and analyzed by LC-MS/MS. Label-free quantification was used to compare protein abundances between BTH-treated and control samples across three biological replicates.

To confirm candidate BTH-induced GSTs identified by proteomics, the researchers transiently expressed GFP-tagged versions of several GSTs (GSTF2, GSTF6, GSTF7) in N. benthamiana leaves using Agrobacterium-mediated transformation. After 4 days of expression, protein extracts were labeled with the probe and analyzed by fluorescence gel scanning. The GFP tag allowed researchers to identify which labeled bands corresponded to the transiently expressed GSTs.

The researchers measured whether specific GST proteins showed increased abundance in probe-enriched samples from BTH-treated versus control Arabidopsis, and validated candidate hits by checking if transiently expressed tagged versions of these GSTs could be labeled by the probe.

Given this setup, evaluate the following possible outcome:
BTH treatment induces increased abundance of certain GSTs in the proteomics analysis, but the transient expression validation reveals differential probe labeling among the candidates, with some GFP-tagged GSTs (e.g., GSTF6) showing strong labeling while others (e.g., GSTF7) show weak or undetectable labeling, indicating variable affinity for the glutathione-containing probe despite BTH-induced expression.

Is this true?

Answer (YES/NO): NO